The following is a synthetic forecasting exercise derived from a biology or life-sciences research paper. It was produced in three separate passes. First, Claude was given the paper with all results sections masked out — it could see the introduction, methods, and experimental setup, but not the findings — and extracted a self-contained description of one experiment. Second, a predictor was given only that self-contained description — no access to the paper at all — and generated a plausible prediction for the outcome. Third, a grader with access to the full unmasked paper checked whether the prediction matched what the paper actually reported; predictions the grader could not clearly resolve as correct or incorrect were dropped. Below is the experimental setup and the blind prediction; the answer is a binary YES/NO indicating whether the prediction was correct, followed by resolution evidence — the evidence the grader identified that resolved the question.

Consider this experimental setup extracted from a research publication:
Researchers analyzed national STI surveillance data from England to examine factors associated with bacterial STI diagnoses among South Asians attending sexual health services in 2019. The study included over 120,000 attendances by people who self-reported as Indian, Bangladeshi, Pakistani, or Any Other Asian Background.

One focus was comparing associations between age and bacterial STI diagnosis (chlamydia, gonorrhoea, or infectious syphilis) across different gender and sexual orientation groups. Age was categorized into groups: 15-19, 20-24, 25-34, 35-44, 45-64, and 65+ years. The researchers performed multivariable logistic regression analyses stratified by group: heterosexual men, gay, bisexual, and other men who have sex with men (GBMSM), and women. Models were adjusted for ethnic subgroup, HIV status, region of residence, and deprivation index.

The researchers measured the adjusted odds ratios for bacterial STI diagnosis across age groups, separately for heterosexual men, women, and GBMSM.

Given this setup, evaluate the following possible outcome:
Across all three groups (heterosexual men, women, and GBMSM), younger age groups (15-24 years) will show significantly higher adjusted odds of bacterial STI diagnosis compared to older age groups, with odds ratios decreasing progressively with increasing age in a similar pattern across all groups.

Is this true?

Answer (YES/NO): NO